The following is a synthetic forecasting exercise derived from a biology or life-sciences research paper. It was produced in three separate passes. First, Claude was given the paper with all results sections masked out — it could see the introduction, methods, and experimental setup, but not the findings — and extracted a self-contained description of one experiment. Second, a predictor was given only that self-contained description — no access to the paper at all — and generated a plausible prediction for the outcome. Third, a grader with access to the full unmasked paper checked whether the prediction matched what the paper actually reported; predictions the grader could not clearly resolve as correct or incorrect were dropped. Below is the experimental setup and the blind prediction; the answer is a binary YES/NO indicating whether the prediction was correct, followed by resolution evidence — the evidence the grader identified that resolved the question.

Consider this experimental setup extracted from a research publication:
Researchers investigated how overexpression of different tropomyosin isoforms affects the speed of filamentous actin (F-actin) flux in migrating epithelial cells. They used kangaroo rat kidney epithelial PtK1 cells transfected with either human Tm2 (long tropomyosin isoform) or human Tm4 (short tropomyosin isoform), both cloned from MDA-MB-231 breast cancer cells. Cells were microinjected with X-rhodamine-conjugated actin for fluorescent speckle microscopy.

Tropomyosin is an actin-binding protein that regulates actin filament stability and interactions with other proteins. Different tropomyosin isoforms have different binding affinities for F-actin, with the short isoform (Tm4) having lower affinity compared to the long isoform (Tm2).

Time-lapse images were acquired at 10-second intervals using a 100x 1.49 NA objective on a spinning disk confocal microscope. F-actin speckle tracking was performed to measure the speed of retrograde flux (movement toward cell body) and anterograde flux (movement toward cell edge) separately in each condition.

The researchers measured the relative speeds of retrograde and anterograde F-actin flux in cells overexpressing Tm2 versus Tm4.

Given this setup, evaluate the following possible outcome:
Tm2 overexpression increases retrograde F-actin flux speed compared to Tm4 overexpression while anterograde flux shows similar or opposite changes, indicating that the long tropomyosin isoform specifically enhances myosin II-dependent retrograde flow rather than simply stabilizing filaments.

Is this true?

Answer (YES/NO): NO